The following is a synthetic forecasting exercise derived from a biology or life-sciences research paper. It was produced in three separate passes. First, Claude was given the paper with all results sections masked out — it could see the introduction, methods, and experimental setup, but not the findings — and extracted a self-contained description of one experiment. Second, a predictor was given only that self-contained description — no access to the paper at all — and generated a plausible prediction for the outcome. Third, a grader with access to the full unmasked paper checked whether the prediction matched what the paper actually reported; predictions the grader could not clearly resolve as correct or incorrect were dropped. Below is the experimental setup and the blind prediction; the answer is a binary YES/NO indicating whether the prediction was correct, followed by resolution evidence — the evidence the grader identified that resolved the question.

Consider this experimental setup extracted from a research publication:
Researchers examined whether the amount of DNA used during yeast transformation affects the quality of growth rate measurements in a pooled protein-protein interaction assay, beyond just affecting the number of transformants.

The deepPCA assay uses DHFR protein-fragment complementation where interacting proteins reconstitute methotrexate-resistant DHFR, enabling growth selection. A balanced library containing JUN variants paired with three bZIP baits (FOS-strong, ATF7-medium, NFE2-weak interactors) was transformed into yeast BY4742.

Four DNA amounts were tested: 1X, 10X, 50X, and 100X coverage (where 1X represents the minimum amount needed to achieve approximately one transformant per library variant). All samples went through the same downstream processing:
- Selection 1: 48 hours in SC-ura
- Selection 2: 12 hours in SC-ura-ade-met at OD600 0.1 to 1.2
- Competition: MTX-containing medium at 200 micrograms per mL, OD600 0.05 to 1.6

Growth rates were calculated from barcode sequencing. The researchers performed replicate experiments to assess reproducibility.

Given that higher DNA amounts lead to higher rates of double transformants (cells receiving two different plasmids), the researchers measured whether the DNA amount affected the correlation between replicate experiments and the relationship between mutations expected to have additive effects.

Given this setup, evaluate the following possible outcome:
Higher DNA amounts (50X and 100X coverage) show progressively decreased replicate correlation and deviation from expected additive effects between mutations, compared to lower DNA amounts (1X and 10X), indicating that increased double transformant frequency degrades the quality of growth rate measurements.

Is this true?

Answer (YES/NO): NO